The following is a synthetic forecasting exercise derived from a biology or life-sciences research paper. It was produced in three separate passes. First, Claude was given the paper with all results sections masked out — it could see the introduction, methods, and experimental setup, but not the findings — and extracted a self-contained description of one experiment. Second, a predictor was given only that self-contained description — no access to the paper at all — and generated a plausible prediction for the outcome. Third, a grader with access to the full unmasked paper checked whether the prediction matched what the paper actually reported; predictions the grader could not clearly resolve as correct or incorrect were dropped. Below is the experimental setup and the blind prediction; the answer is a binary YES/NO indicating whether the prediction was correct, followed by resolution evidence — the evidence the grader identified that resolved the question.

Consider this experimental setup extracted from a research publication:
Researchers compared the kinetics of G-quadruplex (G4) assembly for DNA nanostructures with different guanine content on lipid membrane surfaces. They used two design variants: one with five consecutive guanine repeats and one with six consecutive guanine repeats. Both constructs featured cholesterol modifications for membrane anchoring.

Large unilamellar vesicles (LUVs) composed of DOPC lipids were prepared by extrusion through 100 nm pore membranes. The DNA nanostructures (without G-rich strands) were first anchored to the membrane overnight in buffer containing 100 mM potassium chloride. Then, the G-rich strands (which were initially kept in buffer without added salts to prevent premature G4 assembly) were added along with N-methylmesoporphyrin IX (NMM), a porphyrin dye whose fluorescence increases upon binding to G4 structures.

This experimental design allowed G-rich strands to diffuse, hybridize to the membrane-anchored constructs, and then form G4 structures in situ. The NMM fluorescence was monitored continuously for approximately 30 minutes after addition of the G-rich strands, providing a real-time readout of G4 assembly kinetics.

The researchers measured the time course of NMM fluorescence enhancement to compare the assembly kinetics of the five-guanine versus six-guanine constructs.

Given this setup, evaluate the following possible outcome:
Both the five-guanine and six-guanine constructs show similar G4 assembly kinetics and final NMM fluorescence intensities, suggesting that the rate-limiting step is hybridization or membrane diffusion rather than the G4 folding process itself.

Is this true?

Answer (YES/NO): YES